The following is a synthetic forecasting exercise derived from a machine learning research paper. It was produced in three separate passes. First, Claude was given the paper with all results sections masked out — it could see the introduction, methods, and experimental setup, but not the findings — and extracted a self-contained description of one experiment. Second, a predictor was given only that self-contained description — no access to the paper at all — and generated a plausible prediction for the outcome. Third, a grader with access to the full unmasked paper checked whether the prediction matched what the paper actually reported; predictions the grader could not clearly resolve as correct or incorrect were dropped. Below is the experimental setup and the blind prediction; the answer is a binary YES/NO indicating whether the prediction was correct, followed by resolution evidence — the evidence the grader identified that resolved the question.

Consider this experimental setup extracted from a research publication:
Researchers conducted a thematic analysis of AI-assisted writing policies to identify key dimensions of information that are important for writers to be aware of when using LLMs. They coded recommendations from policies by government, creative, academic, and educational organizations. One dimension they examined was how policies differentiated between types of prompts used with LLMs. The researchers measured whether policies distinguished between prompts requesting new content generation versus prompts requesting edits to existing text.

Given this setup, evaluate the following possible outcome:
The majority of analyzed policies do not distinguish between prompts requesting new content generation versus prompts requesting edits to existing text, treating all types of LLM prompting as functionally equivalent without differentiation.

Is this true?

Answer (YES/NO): NO